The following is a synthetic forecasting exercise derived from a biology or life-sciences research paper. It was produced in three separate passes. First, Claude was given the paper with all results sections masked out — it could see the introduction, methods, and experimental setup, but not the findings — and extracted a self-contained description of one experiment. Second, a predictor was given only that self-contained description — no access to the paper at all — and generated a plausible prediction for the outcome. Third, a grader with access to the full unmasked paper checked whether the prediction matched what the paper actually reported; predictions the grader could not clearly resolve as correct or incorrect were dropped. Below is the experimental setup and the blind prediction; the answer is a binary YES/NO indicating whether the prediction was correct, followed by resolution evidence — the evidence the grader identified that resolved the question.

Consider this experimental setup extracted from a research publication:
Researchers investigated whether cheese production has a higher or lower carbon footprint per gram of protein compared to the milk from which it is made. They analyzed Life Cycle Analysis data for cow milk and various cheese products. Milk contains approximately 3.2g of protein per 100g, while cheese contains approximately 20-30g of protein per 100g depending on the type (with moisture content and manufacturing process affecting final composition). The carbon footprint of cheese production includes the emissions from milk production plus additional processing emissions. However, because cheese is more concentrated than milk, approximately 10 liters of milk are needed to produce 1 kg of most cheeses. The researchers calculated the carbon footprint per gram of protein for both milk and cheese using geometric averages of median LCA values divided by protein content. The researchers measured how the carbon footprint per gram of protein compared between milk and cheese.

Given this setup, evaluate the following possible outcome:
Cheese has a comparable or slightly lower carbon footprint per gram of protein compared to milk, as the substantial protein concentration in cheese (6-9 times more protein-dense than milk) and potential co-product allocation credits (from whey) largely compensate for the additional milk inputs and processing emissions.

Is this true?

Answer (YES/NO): YES